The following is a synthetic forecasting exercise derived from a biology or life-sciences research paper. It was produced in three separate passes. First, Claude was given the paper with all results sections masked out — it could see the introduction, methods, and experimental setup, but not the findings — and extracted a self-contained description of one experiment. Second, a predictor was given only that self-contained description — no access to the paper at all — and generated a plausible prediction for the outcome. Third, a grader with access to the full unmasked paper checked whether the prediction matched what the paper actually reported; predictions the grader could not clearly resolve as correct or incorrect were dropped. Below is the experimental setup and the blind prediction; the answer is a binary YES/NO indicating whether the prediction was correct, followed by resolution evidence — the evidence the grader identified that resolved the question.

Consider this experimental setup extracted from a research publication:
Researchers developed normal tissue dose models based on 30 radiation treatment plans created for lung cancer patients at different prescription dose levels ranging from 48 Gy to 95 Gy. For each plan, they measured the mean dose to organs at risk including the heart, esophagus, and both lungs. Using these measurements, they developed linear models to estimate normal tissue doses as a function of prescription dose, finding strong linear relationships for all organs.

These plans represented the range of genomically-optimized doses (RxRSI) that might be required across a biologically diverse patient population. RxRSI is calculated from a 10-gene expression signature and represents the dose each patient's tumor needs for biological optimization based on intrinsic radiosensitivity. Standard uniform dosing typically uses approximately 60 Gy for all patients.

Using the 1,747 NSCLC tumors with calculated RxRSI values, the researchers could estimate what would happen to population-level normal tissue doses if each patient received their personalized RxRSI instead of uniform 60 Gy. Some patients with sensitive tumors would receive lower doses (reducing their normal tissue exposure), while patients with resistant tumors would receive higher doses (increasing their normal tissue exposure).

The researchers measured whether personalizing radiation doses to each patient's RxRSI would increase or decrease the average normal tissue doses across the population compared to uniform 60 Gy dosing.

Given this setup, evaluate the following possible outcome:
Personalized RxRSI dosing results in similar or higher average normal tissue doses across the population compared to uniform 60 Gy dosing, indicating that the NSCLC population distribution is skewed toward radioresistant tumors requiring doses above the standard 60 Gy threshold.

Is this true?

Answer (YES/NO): YES